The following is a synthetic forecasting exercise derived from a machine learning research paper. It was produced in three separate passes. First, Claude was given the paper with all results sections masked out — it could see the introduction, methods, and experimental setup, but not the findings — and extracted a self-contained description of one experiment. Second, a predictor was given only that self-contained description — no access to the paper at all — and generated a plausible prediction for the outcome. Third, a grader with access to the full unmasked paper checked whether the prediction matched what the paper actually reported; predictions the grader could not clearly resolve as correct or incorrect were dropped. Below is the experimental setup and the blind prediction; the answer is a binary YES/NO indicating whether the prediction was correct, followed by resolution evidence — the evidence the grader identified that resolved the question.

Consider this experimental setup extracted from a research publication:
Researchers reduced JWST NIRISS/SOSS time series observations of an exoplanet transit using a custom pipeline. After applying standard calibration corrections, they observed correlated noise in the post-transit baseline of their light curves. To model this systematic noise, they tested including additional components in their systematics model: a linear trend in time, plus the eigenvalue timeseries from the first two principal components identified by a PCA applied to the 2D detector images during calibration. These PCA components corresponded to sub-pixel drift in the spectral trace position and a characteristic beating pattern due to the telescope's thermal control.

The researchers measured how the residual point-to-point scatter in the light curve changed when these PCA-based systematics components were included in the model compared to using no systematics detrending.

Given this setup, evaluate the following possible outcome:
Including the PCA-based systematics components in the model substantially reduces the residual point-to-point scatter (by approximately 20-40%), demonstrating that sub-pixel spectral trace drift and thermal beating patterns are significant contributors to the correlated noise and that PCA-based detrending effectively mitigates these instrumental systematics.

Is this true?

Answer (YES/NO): YES